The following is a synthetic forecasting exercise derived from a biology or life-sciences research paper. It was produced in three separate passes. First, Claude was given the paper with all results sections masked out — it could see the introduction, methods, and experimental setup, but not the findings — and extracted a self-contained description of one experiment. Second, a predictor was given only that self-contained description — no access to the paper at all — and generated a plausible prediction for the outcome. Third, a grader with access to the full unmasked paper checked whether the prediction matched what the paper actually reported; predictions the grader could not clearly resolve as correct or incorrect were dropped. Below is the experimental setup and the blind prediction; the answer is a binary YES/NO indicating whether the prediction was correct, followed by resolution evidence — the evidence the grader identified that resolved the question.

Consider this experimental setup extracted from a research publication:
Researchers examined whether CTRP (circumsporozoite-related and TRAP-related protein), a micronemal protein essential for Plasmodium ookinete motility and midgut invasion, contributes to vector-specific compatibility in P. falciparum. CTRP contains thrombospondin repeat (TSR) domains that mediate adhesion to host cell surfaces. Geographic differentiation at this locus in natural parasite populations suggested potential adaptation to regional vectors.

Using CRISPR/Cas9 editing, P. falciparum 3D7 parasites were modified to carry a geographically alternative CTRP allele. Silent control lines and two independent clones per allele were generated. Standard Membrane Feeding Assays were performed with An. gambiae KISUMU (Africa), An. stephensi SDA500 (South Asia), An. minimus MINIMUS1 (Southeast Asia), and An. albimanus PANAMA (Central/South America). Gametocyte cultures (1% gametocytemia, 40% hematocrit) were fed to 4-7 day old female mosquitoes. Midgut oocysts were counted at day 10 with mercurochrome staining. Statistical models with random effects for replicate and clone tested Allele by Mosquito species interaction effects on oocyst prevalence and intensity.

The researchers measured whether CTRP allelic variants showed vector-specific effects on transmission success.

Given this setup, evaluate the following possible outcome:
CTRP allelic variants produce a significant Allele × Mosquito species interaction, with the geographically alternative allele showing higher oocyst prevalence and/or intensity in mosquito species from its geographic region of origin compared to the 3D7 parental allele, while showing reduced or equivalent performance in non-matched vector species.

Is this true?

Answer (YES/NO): YES